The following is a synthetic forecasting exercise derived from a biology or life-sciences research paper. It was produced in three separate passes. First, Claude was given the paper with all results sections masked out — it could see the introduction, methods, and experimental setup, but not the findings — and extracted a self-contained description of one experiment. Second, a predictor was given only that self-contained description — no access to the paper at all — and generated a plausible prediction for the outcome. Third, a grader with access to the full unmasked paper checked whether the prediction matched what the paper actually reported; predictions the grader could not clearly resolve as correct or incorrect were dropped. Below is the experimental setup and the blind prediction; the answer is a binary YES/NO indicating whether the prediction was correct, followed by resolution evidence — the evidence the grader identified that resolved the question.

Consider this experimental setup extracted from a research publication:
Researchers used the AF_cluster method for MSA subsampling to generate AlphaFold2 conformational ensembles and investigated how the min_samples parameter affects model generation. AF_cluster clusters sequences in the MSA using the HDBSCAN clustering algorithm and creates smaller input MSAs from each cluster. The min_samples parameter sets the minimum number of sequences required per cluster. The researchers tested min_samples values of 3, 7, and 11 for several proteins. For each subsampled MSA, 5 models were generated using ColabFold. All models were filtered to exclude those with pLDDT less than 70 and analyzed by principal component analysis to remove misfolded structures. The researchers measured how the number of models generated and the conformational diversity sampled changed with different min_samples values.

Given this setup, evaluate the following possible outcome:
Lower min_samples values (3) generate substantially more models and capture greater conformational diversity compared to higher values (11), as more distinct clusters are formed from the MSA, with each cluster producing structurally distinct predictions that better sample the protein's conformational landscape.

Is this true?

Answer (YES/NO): NO